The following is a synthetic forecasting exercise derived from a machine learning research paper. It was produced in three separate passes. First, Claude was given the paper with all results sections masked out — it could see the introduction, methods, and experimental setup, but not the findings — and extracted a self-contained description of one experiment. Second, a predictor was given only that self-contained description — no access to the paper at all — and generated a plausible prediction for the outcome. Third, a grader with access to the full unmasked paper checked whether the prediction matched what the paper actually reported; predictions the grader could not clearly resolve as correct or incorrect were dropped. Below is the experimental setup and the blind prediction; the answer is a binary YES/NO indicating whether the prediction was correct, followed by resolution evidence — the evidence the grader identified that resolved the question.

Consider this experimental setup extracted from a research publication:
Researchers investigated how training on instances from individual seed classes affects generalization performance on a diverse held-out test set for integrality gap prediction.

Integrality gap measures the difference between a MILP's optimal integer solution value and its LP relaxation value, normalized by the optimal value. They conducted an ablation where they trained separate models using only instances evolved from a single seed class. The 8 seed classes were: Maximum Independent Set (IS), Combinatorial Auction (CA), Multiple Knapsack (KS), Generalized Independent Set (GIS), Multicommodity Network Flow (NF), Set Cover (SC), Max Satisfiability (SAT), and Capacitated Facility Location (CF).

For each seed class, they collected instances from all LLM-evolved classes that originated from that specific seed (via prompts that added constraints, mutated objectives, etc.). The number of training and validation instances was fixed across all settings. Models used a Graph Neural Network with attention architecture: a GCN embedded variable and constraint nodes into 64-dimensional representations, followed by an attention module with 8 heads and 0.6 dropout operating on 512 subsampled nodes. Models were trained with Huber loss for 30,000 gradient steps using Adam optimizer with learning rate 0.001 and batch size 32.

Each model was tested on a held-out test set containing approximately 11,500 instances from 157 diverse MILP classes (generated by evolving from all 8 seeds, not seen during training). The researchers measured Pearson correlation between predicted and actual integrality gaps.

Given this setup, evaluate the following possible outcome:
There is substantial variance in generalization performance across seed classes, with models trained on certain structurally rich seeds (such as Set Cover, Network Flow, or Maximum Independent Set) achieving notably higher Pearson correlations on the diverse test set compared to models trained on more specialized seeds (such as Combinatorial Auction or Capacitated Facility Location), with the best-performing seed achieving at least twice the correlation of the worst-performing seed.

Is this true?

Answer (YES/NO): NO